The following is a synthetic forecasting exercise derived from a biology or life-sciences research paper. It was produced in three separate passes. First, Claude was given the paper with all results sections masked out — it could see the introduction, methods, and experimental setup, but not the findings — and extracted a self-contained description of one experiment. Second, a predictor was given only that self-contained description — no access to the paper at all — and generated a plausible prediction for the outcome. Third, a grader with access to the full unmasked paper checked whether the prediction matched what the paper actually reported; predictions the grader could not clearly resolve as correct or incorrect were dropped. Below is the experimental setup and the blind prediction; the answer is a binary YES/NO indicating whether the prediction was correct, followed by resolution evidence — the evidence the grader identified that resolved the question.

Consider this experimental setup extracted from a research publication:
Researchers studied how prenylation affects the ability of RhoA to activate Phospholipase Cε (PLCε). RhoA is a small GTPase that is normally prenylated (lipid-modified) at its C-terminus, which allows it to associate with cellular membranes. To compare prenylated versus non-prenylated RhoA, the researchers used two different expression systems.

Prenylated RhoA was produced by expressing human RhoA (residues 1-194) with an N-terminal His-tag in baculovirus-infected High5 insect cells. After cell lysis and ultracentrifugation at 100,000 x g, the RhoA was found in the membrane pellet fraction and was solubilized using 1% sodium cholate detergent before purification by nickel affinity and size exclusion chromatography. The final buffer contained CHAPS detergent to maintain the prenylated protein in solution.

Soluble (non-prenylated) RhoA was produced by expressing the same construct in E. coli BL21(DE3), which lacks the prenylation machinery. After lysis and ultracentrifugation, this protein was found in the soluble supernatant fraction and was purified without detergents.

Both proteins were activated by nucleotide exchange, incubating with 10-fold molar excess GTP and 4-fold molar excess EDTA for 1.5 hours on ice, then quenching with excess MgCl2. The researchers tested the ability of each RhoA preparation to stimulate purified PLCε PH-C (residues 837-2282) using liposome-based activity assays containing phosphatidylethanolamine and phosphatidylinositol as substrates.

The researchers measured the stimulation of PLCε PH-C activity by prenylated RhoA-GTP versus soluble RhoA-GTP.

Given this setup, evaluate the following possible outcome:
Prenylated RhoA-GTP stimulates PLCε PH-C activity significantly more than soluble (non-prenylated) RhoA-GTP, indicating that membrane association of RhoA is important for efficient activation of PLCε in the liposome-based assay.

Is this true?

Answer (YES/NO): YES